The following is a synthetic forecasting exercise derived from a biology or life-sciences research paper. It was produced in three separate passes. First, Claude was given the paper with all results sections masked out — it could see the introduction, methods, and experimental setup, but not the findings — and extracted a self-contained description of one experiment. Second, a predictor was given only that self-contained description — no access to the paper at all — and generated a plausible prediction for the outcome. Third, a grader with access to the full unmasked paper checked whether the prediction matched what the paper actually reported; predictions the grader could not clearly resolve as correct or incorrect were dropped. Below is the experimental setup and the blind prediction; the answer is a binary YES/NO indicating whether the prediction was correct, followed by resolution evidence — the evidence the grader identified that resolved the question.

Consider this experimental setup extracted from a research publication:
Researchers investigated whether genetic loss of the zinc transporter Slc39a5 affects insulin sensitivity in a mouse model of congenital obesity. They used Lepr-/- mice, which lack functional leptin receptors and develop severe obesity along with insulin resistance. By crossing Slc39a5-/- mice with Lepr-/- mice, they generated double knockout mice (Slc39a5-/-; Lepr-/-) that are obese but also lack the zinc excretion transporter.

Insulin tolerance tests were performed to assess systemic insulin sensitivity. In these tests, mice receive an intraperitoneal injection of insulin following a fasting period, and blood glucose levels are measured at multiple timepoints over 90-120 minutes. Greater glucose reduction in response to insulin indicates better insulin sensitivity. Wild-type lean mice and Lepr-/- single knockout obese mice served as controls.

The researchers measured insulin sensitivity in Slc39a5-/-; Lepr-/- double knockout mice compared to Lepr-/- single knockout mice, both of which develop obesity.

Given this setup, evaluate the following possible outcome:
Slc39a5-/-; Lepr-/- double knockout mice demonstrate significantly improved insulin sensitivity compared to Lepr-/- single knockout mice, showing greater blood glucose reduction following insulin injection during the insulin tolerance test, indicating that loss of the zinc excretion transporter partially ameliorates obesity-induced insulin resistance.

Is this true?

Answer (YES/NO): YES